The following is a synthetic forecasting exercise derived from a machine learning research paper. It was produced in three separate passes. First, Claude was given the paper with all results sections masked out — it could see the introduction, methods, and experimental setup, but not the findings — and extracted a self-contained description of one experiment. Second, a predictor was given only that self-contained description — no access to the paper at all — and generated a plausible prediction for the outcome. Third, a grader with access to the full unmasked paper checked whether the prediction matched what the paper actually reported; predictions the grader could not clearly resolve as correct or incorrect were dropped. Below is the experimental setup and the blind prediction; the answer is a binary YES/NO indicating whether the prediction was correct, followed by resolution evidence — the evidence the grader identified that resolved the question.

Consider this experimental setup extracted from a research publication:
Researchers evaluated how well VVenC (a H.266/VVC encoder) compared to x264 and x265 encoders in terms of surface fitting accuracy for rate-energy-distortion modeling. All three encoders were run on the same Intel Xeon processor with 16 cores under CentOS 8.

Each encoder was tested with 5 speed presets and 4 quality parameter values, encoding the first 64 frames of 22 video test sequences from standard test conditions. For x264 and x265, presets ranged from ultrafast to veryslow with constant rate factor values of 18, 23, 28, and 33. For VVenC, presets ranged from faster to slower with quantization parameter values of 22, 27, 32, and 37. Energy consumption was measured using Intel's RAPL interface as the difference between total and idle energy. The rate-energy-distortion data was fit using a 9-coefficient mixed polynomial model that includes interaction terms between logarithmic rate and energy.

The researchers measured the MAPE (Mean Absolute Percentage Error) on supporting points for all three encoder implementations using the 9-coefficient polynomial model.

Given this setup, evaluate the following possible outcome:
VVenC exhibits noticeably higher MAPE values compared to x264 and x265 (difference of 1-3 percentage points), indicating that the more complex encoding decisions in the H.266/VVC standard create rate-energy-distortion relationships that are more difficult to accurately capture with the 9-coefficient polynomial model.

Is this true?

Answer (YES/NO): NO